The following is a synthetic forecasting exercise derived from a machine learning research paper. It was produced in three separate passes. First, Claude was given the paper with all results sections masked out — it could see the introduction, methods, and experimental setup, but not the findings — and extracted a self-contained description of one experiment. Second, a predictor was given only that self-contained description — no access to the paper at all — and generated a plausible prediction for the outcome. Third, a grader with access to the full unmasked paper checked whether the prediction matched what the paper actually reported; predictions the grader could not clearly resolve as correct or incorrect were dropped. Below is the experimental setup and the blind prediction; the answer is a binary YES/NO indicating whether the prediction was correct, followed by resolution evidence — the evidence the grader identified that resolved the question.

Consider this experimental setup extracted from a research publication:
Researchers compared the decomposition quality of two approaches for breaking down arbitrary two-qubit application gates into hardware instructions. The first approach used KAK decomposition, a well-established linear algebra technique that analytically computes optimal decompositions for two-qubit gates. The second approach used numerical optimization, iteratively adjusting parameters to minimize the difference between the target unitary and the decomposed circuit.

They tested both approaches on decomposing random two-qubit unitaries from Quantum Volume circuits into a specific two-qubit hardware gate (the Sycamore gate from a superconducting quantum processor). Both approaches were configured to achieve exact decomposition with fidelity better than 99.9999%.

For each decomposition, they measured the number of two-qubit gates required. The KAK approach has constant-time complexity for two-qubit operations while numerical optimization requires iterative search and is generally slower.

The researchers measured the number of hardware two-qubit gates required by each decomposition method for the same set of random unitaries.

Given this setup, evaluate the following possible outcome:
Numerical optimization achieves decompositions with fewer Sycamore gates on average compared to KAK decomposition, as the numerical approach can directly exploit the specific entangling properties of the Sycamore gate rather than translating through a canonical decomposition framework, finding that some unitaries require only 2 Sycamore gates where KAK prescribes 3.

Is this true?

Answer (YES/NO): NO